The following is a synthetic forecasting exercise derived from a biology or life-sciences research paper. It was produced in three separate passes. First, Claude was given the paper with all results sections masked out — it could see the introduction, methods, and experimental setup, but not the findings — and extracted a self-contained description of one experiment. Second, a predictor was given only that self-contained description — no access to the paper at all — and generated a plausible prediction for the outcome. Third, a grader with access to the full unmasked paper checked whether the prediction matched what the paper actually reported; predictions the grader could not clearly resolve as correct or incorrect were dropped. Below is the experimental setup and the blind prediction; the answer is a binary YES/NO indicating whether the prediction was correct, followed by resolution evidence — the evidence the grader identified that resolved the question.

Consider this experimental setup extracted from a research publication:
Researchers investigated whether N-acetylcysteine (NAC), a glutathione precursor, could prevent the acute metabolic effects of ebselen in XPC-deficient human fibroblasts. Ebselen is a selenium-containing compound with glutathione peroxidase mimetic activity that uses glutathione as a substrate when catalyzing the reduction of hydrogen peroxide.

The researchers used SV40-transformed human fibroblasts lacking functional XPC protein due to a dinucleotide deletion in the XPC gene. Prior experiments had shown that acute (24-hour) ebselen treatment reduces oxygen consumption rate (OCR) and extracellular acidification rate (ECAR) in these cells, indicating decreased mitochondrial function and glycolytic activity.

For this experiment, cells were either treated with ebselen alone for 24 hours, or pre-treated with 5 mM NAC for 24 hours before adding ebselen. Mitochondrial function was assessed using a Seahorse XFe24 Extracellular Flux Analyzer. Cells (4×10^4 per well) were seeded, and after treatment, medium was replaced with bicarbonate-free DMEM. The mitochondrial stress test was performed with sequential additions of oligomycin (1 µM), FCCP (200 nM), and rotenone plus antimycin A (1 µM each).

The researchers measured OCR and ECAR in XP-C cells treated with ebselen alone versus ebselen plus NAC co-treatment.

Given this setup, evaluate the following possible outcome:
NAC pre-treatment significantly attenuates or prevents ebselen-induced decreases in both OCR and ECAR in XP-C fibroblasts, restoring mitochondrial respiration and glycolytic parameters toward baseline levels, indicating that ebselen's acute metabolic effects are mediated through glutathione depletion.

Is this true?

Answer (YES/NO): YES